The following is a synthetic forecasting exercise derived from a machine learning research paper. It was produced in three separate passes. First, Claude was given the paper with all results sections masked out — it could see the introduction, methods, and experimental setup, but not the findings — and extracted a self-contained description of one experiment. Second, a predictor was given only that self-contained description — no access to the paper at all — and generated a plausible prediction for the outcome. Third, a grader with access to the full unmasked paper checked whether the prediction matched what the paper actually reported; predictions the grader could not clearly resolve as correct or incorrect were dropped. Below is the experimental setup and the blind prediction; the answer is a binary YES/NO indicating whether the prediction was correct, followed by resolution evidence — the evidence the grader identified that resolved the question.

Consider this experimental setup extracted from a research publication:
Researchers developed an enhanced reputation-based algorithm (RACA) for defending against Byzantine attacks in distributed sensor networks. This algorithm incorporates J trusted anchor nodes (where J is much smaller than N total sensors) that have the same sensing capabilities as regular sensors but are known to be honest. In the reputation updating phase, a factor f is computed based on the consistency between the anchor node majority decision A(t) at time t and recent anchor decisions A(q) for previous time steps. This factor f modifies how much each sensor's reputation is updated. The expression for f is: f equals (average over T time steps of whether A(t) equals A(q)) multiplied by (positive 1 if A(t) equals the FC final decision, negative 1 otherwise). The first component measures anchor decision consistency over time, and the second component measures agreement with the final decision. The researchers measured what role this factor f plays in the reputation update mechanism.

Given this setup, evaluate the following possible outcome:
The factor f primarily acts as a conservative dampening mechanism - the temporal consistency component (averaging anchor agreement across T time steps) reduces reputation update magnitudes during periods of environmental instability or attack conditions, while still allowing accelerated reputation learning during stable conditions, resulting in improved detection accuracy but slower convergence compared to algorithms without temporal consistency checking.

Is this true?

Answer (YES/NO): NO